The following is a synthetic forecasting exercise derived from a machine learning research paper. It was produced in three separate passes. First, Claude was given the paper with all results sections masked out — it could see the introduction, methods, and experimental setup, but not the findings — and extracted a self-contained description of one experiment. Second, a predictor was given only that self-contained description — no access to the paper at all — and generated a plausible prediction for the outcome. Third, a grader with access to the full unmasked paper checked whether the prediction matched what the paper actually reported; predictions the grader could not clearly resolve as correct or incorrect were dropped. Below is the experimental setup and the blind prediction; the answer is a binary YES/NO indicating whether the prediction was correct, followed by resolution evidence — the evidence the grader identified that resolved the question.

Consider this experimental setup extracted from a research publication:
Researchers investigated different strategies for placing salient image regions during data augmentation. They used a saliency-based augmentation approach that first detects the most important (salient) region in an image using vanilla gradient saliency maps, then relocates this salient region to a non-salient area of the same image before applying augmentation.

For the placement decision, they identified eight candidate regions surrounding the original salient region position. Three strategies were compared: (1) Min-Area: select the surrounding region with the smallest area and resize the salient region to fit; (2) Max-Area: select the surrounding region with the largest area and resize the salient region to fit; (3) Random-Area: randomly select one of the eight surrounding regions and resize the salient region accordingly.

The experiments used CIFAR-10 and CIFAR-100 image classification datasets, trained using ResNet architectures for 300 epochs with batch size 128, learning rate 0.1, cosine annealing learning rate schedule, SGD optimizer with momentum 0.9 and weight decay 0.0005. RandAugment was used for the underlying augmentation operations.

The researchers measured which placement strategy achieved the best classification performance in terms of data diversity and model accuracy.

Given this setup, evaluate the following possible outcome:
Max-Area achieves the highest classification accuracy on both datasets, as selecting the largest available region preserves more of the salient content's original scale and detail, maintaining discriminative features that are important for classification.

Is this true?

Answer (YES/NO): NO